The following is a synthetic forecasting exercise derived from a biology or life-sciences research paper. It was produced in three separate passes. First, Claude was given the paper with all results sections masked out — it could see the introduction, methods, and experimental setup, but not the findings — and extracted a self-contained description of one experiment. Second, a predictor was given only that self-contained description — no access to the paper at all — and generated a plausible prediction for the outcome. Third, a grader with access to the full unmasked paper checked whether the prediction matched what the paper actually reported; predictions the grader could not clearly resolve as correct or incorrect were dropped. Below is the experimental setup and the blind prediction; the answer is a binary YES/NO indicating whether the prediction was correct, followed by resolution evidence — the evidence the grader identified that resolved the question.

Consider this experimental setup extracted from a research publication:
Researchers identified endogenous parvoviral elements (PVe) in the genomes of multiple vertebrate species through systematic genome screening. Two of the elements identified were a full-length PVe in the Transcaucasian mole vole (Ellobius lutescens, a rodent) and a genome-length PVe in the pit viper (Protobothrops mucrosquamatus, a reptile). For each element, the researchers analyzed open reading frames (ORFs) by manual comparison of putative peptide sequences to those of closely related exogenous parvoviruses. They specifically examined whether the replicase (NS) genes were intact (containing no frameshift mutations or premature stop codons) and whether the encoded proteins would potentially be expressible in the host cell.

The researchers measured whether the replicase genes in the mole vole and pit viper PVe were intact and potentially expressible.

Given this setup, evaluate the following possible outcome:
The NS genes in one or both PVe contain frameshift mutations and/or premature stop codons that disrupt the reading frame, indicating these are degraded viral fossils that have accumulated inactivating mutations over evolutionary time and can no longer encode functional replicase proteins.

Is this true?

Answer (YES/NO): NO